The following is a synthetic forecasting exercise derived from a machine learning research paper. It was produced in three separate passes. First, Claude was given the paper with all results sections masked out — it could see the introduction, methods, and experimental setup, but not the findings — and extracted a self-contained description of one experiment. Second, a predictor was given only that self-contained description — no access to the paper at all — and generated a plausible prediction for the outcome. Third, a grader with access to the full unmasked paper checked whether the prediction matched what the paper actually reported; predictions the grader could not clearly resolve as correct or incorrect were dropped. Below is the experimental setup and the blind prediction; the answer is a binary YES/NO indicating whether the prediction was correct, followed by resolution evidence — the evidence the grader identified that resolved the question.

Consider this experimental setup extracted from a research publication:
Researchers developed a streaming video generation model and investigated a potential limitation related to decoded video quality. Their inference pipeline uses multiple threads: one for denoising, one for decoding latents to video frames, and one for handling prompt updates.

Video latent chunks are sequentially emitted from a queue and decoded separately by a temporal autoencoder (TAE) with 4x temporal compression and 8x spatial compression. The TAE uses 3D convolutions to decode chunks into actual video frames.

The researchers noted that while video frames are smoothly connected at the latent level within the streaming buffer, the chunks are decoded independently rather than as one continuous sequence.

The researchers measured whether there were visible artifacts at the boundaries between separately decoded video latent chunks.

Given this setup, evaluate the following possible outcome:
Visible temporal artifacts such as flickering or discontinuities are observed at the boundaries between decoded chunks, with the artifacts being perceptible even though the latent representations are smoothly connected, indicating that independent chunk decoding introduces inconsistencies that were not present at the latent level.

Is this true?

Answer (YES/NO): YES